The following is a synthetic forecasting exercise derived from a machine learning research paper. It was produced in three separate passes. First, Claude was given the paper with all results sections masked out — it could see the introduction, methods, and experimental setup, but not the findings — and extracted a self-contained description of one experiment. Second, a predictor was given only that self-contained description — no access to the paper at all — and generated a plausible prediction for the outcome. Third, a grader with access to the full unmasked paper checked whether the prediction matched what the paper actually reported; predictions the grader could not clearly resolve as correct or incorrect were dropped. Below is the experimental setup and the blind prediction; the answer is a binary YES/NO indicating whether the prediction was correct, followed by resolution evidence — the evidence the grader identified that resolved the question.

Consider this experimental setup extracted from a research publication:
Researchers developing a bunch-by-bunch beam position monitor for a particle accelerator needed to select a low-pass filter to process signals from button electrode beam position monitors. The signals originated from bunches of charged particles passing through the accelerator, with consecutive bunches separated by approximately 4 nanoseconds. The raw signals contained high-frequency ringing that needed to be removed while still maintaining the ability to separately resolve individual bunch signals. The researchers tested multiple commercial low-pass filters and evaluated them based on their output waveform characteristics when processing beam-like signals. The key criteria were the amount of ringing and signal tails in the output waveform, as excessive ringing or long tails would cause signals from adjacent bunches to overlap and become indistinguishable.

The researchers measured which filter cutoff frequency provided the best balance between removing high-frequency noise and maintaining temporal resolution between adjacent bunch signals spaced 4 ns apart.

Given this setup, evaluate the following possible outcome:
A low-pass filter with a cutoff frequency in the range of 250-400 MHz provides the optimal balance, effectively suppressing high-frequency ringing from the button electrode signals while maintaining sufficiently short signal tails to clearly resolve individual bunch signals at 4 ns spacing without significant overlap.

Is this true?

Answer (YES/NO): NO